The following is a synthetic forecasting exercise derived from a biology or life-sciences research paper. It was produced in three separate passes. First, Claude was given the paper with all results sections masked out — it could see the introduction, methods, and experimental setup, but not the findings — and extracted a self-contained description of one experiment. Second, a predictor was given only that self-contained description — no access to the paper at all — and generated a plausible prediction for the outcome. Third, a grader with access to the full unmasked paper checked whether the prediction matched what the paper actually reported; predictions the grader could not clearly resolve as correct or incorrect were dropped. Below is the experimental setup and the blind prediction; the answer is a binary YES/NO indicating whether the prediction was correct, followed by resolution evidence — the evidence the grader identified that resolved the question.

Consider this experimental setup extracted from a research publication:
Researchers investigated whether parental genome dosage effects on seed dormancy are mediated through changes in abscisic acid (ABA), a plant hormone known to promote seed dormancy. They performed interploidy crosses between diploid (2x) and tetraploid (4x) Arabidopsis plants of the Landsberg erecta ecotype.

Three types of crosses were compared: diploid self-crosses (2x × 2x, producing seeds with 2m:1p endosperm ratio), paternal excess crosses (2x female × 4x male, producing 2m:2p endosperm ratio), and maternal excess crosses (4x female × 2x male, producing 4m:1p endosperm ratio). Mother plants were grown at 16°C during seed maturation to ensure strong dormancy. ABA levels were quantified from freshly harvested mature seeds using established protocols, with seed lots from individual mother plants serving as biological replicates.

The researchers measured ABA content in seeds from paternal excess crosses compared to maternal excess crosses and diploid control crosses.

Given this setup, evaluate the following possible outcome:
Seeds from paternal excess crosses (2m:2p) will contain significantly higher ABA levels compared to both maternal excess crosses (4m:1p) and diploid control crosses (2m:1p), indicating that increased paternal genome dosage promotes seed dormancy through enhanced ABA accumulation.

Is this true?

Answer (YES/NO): NO